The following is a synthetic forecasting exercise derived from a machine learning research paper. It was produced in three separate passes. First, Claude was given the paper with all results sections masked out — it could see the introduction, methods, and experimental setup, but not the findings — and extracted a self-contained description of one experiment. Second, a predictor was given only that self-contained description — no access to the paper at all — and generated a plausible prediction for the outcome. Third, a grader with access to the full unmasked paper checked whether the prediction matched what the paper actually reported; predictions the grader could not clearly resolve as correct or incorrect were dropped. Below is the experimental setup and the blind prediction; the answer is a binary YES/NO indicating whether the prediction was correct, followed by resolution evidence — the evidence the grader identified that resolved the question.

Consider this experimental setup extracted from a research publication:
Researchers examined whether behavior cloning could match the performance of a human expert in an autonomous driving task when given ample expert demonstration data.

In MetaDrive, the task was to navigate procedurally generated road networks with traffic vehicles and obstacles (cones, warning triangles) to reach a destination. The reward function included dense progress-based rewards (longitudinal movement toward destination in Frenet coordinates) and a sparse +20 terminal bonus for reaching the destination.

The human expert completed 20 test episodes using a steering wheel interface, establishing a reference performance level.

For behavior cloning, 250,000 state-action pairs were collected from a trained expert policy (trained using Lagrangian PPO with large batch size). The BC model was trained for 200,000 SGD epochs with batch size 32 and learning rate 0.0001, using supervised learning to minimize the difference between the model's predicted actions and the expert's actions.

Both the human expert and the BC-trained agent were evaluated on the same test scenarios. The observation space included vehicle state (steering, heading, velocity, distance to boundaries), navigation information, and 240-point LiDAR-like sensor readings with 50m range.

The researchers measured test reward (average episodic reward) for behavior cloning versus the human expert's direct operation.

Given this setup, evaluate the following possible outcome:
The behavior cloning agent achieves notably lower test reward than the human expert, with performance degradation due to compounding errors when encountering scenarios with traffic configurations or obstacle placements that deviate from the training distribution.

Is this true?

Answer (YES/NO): YES